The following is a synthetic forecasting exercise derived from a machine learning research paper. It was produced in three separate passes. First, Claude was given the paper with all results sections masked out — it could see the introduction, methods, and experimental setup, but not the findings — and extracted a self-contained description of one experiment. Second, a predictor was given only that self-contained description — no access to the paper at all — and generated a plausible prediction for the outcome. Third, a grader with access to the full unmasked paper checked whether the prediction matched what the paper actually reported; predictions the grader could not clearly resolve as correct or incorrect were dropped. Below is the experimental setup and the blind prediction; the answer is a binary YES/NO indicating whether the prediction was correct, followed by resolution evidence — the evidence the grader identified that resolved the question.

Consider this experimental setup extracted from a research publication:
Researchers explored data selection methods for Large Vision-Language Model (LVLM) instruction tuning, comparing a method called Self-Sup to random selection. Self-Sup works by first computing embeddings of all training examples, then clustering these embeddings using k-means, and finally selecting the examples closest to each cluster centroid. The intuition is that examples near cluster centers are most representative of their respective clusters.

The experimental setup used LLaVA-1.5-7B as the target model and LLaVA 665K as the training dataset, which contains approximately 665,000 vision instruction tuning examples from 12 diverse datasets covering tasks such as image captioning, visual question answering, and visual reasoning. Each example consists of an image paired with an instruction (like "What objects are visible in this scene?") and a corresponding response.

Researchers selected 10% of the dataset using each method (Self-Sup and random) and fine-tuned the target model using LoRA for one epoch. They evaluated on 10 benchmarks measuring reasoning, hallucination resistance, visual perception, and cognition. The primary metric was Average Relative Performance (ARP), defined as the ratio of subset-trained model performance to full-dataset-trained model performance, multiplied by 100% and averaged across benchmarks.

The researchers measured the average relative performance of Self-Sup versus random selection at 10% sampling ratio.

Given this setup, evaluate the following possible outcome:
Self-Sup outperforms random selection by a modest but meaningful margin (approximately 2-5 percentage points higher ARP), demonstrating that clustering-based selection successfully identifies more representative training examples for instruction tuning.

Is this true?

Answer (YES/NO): NO